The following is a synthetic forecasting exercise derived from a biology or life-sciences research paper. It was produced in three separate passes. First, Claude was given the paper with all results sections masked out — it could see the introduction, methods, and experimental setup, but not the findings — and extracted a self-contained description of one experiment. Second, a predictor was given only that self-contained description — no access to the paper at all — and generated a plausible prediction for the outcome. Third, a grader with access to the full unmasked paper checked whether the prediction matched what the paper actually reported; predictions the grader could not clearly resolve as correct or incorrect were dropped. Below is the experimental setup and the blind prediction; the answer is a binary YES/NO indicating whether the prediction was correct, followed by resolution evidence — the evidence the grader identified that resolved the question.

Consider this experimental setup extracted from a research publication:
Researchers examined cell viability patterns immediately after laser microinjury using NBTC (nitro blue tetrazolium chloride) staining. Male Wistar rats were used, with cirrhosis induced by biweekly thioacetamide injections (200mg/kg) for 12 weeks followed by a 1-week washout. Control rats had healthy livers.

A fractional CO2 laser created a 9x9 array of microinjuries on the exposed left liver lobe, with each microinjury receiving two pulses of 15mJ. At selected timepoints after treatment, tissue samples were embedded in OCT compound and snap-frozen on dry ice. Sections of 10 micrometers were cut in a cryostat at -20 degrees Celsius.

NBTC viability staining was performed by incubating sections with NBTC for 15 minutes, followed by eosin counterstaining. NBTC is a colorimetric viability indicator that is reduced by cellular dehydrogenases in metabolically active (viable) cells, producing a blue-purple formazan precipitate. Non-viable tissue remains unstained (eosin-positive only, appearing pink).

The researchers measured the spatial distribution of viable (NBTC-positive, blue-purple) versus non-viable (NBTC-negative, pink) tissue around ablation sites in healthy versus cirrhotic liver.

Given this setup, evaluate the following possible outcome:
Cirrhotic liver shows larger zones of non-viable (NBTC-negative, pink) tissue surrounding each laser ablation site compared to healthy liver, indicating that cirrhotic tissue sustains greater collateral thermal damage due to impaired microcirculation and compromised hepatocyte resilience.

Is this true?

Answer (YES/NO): NO